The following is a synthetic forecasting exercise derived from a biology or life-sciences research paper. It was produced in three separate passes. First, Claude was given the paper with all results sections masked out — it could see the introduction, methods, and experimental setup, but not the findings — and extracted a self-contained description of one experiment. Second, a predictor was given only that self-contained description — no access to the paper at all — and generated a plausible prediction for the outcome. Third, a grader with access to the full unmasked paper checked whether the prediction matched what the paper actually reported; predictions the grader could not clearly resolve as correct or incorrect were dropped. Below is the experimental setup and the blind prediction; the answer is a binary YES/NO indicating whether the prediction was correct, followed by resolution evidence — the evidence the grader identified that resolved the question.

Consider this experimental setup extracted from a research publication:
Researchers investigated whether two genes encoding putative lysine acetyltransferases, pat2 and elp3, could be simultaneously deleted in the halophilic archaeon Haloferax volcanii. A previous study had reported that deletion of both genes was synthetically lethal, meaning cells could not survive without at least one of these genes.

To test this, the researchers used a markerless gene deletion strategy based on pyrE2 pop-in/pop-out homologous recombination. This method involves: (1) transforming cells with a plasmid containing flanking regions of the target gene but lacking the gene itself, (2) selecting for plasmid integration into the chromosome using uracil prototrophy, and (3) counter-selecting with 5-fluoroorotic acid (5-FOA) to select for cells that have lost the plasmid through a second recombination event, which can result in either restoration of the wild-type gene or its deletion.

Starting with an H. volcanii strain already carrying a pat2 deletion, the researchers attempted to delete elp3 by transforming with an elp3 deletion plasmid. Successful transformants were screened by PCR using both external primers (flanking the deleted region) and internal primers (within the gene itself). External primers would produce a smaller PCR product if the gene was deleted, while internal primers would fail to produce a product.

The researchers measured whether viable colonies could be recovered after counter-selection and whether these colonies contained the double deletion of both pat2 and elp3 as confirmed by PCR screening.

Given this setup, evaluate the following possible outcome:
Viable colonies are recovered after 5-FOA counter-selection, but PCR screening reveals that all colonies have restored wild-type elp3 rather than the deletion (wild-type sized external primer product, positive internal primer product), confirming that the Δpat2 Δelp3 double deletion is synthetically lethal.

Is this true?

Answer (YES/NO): NO